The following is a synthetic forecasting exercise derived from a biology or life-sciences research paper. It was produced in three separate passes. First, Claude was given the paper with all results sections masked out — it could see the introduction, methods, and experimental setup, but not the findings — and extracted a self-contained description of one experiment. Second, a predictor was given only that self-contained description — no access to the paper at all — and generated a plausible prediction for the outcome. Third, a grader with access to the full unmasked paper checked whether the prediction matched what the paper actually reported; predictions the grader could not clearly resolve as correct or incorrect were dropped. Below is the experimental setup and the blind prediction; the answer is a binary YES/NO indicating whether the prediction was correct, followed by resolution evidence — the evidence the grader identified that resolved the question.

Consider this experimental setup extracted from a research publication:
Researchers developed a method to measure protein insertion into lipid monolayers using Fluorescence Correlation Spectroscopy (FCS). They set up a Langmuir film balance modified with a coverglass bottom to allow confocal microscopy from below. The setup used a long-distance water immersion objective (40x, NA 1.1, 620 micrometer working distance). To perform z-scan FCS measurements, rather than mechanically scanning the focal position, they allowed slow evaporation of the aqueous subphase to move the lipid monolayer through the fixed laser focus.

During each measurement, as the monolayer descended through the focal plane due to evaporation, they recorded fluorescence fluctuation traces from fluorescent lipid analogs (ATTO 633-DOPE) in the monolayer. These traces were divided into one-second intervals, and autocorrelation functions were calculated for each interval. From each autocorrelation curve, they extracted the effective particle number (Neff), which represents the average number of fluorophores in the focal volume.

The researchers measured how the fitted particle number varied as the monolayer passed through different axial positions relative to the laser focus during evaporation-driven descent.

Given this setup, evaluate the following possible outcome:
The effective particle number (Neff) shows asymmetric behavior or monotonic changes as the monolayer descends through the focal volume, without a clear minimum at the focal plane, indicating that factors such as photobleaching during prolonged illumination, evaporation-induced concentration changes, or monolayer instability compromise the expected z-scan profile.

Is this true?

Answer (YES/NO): NO